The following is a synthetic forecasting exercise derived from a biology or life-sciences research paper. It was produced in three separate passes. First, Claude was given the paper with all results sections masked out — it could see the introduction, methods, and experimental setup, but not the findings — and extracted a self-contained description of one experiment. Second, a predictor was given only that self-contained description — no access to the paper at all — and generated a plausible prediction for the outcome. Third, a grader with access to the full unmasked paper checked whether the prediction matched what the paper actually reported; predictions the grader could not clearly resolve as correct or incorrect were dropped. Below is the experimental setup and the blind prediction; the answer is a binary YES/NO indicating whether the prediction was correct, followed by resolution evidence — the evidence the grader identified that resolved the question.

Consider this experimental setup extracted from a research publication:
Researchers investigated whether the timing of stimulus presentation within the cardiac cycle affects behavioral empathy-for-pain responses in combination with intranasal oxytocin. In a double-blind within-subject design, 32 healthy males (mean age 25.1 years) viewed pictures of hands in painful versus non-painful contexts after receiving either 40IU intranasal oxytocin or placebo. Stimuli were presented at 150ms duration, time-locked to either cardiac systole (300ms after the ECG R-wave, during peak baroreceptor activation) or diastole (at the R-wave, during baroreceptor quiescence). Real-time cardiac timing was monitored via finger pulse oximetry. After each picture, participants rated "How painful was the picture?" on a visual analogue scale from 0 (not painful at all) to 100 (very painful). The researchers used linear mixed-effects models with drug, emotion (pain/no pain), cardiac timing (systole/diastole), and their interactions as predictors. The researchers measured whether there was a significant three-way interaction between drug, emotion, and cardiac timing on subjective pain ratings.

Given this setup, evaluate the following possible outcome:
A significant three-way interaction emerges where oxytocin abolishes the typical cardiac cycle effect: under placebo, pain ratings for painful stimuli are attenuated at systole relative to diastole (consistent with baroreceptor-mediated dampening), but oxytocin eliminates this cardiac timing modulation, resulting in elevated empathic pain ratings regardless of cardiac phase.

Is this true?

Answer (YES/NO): NO